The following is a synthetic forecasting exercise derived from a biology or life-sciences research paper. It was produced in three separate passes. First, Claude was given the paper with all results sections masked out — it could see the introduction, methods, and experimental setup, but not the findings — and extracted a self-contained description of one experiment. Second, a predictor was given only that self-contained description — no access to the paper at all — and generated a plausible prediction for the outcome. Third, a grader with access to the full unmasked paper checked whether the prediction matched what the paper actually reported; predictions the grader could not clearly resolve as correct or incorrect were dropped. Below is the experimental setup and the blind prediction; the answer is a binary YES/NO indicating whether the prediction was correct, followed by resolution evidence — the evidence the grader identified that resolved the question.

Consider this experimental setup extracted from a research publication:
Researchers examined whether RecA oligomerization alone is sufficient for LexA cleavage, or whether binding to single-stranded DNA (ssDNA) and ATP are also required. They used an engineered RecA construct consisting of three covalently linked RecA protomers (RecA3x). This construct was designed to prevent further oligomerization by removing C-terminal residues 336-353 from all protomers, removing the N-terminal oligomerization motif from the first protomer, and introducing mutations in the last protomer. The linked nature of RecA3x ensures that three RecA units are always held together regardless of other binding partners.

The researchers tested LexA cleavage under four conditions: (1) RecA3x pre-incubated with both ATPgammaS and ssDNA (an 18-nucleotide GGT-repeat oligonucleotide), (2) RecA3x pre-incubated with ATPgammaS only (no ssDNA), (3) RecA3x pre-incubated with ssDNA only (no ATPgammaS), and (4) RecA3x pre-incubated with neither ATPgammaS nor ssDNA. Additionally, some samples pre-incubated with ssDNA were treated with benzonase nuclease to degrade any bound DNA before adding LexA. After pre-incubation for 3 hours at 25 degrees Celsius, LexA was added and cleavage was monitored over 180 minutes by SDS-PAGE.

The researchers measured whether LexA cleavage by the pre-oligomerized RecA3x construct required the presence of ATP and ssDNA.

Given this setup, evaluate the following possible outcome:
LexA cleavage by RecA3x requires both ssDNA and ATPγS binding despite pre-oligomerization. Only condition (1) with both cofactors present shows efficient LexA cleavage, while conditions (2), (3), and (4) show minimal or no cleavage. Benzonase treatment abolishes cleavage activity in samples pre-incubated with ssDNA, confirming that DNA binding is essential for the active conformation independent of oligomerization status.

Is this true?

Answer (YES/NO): NO